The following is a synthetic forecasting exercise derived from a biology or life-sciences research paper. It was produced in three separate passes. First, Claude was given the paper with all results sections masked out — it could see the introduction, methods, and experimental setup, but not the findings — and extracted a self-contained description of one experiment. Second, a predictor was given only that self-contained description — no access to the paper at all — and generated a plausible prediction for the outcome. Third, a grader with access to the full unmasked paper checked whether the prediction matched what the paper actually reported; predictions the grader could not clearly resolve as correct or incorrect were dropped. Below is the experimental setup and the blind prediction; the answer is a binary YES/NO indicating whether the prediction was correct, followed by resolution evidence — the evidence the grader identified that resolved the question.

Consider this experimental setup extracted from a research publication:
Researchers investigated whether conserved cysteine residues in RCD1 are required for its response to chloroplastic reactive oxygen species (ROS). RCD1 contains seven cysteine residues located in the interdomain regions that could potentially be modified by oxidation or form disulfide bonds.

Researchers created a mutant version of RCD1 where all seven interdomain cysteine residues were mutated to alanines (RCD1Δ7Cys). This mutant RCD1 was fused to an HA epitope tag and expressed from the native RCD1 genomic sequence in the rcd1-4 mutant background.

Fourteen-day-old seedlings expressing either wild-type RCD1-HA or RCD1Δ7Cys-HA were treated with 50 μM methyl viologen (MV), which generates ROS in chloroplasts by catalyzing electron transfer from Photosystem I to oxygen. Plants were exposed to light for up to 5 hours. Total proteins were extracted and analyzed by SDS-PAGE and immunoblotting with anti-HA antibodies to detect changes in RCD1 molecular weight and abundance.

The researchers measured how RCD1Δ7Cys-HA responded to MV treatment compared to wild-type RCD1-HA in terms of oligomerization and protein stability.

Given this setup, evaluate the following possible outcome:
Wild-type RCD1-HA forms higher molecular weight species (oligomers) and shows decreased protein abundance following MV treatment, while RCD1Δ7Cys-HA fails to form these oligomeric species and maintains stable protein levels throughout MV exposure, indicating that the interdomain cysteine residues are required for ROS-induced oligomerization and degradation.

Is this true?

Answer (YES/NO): YES